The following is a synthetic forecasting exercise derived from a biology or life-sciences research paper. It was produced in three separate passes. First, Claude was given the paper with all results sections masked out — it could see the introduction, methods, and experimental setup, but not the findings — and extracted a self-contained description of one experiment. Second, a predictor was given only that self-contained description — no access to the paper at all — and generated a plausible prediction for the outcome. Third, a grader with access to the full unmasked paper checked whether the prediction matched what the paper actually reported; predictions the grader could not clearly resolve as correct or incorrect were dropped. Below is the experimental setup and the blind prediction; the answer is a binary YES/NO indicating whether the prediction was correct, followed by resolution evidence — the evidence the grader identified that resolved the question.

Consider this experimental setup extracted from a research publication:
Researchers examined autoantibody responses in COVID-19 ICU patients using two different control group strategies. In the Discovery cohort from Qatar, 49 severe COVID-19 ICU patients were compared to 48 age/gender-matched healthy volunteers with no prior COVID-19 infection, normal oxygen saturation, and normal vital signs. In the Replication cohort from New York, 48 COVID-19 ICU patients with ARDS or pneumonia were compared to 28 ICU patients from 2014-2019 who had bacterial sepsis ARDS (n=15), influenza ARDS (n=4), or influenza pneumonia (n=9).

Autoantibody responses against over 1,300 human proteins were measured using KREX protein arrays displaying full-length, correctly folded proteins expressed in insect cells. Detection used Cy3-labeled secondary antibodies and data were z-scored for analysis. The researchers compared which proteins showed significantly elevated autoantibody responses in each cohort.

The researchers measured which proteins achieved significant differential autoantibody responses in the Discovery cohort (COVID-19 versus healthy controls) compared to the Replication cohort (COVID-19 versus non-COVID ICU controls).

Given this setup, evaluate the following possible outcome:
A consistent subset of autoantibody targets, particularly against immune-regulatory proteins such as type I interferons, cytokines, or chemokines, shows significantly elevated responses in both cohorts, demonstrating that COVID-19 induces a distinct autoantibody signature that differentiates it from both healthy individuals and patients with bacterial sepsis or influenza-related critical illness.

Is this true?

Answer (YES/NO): NO